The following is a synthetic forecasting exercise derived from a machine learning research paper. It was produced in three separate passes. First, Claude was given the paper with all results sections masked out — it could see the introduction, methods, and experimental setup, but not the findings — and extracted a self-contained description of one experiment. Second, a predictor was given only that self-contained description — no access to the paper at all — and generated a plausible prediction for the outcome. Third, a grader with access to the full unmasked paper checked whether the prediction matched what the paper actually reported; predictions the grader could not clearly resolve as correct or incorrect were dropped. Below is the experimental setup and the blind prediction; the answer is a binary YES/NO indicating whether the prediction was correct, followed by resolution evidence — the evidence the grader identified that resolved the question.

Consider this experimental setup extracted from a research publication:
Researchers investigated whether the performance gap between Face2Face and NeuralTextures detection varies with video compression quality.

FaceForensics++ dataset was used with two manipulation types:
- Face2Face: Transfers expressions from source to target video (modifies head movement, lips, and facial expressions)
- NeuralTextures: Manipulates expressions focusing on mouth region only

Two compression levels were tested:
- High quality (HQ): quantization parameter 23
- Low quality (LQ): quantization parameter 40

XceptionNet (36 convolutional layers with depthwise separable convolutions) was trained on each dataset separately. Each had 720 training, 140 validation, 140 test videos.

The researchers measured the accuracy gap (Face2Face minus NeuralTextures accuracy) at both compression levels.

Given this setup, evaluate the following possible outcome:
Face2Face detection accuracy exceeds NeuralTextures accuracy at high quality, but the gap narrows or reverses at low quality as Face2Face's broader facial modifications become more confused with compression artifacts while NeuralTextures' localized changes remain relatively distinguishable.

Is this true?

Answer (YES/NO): NO